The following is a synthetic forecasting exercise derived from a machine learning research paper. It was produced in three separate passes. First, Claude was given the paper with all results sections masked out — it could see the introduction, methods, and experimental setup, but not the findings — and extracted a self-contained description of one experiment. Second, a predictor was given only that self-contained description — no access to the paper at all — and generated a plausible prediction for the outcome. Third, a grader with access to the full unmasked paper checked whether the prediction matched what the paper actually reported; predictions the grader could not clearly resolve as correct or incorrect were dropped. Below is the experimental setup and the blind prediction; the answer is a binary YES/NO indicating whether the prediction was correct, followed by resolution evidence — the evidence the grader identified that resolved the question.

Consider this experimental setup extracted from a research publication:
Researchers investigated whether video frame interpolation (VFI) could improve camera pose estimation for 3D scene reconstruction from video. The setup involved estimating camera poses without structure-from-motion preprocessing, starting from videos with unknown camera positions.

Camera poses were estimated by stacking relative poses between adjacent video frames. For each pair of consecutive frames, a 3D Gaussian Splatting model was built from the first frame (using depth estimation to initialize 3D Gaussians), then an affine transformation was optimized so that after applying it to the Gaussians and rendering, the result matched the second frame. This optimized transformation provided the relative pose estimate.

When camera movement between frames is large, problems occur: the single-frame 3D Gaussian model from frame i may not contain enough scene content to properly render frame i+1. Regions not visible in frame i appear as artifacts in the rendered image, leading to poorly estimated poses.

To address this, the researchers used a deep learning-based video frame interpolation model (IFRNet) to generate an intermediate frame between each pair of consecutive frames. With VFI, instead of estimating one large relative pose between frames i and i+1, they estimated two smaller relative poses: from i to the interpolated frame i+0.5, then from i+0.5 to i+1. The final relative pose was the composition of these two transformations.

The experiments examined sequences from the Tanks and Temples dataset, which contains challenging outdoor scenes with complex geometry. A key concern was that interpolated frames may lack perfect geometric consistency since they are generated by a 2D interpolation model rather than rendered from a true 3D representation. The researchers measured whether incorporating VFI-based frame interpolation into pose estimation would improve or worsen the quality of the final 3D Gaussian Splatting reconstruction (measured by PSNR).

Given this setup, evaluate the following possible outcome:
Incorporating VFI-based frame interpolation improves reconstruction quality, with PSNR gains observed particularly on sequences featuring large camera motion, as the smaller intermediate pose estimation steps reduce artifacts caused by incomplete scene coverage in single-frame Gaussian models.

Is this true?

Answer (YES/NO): NO